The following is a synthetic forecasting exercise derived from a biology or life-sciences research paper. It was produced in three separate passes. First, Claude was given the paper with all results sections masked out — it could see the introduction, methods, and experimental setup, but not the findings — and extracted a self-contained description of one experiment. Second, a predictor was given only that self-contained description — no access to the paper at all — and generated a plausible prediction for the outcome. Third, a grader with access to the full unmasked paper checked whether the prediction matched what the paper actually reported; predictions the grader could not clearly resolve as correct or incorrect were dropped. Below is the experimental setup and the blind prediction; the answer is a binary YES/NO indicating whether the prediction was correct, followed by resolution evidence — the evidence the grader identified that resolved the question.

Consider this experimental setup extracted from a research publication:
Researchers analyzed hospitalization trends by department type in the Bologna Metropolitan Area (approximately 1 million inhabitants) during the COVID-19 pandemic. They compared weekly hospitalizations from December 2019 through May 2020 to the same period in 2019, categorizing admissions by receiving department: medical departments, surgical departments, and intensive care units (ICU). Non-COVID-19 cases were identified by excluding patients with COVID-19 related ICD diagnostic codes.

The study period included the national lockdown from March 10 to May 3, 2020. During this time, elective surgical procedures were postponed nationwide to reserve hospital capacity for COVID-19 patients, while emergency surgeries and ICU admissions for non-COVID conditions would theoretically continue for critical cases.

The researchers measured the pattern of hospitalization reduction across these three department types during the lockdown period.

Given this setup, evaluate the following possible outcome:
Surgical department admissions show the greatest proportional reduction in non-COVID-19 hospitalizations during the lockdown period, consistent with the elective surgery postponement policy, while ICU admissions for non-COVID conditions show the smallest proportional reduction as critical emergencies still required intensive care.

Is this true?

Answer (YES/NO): NO